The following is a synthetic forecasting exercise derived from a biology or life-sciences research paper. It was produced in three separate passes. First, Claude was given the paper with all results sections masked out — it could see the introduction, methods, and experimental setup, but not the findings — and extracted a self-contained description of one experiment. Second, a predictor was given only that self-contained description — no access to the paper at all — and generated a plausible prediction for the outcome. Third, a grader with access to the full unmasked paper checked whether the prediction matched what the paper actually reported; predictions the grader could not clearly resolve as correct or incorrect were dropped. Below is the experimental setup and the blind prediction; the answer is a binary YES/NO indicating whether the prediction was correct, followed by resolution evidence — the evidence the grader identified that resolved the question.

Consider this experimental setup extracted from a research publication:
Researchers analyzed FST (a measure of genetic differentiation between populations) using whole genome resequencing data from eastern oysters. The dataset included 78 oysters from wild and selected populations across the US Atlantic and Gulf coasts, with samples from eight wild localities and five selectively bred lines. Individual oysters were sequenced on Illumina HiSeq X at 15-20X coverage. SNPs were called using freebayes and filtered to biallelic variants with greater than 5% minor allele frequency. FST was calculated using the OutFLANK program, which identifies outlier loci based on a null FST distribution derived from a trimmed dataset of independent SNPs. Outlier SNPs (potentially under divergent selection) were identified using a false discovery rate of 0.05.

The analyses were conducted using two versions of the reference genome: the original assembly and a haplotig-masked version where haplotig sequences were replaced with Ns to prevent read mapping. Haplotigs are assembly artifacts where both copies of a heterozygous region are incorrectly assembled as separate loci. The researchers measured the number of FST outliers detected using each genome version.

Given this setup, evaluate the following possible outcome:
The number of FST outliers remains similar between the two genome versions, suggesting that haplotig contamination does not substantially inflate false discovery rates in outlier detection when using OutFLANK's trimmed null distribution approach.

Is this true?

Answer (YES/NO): NO